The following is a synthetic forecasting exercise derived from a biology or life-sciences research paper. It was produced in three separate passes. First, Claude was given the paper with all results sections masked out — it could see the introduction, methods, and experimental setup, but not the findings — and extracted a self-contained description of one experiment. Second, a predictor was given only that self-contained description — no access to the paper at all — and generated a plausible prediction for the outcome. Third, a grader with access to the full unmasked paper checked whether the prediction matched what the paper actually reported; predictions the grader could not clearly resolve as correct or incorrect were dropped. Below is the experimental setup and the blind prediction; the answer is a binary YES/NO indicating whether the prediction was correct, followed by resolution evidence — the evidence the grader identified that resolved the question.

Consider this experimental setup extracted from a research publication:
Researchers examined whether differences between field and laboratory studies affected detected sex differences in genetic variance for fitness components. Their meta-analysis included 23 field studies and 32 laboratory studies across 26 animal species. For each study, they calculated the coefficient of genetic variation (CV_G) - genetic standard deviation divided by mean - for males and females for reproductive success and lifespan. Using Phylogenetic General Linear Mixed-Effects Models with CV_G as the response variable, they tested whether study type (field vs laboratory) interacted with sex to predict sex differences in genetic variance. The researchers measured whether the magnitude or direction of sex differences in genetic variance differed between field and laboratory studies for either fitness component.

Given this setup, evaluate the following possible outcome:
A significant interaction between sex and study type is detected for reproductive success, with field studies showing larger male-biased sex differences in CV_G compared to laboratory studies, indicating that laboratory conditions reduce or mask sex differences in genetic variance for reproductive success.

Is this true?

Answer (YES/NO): NO